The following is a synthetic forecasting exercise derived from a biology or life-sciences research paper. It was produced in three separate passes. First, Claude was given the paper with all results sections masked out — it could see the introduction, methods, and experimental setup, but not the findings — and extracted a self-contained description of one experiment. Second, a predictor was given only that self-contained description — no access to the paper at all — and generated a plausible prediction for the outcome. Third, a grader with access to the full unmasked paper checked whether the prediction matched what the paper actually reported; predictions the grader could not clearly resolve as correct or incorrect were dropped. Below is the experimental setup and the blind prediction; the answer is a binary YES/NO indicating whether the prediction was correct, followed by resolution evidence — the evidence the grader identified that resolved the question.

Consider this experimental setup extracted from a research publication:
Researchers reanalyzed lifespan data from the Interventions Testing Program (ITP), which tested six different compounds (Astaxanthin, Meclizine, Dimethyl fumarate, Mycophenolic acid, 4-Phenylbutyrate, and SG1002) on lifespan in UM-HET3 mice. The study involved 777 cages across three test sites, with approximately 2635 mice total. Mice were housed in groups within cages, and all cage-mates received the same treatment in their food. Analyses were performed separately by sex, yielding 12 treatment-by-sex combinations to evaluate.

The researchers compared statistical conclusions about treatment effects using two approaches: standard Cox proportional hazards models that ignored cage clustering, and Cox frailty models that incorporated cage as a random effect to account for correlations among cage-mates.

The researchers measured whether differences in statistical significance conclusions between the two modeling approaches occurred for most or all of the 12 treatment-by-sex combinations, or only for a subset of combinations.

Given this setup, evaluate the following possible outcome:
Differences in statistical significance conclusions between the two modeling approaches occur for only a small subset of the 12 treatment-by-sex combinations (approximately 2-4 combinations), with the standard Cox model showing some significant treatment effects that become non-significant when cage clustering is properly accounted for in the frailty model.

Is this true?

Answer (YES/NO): YES